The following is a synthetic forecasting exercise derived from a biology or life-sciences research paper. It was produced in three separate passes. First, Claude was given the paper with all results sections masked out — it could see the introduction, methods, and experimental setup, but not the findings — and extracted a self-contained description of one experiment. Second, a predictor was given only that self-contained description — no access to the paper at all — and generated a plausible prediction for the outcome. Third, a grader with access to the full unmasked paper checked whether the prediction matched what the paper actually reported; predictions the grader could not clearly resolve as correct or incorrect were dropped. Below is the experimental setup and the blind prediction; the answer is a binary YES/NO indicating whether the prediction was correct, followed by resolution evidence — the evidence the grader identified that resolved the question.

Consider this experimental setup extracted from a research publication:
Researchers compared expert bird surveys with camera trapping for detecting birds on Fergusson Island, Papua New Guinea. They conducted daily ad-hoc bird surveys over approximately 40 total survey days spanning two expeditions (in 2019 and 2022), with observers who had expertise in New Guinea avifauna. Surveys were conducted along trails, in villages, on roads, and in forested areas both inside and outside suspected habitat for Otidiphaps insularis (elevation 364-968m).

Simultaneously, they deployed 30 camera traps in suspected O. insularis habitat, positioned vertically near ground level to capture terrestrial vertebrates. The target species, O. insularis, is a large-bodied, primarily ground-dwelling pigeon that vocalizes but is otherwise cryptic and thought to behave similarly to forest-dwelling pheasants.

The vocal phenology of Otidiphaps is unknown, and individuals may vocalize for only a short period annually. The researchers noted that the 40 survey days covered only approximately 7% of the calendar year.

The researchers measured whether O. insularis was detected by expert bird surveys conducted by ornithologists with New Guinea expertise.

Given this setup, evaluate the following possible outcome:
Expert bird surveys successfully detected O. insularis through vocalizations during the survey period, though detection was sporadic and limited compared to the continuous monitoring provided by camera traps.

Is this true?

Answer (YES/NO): NO